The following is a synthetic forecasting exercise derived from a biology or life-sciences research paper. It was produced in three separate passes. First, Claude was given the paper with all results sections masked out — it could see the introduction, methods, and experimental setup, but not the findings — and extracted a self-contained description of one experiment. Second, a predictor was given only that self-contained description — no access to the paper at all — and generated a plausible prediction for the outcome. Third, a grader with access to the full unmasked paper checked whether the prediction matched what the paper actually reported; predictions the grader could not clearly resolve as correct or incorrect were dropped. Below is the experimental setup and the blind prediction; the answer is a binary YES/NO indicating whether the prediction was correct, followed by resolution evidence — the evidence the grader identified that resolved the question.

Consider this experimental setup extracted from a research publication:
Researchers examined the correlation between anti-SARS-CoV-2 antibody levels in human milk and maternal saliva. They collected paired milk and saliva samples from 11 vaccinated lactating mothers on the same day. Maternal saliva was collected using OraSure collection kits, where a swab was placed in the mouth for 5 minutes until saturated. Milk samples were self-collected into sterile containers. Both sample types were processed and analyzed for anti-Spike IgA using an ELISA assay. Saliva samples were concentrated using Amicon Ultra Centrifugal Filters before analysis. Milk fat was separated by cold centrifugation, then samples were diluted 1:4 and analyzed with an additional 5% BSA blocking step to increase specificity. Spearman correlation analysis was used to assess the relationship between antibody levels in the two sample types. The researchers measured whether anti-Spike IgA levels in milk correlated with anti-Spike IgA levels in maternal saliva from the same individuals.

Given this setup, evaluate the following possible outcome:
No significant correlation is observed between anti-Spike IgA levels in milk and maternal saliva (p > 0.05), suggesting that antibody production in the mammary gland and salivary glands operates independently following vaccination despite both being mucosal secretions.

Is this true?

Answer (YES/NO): NO